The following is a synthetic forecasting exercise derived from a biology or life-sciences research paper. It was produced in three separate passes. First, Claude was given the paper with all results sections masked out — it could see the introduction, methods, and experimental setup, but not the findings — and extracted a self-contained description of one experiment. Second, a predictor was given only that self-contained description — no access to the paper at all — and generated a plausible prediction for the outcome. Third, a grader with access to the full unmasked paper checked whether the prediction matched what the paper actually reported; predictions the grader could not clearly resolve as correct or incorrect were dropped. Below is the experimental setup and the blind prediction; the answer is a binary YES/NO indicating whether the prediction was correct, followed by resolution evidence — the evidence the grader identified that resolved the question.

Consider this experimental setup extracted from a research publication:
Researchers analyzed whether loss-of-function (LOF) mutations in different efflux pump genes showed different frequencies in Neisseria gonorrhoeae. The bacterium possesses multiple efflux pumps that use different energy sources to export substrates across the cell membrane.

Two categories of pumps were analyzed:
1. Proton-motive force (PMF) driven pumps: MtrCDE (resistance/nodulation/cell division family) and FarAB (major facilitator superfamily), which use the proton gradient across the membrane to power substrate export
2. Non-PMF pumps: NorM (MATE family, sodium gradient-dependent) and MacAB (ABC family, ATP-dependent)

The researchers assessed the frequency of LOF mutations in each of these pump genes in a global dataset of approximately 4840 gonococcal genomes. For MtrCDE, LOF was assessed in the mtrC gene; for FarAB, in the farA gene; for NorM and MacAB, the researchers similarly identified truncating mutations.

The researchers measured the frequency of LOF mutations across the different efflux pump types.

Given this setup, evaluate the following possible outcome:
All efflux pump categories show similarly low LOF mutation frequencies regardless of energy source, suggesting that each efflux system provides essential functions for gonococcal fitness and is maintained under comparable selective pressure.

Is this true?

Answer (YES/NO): NO